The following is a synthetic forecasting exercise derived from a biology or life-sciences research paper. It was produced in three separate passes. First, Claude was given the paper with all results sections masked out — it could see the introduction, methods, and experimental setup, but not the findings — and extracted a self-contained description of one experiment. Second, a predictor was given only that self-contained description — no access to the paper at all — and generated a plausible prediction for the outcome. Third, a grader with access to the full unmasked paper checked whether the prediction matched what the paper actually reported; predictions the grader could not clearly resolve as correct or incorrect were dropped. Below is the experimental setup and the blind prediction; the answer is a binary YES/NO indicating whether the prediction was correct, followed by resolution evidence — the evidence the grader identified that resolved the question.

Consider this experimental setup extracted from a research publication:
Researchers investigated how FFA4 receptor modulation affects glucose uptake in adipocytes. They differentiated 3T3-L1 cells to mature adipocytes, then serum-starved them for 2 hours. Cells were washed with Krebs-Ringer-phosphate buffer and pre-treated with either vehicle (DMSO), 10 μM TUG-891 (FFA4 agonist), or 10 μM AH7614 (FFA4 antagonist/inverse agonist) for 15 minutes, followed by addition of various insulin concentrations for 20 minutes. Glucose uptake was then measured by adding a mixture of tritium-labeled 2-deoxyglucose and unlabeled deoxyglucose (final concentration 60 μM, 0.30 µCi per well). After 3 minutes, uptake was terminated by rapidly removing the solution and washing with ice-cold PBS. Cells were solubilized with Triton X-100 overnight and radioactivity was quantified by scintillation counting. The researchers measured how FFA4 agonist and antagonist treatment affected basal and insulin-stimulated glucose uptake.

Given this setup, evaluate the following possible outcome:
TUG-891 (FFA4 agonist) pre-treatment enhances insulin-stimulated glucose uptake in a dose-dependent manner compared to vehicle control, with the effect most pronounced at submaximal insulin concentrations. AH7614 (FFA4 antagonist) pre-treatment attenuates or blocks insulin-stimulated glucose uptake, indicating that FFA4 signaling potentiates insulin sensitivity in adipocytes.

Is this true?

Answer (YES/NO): NO